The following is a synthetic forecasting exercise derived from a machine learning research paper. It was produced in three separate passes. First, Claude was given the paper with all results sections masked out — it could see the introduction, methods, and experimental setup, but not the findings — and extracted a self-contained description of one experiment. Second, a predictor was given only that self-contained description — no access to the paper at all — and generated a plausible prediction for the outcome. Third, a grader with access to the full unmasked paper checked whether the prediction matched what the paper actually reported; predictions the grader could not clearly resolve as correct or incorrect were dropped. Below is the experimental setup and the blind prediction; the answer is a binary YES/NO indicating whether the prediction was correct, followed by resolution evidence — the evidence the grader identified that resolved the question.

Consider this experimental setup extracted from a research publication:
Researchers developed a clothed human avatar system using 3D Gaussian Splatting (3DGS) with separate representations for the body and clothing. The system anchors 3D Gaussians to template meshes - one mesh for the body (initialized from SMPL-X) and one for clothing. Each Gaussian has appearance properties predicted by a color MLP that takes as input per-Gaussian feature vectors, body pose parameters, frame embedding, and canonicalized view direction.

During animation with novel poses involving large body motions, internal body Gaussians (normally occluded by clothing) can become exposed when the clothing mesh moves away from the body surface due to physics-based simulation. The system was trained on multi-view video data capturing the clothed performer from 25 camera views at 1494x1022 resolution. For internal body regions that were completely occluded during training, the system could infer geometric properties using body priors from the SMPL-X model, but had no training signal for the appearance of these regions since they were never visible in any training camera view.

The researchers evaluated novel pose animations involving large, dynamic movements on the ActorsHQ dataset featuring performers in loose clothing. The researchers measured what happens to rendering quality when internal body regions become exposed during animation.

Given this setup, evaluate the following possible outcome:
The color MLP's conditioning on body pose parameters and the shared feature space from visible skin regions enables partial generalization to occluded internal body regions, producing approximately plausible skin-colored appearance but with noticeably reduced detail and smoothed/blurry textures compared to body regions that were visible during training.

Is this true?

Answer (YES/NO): NO